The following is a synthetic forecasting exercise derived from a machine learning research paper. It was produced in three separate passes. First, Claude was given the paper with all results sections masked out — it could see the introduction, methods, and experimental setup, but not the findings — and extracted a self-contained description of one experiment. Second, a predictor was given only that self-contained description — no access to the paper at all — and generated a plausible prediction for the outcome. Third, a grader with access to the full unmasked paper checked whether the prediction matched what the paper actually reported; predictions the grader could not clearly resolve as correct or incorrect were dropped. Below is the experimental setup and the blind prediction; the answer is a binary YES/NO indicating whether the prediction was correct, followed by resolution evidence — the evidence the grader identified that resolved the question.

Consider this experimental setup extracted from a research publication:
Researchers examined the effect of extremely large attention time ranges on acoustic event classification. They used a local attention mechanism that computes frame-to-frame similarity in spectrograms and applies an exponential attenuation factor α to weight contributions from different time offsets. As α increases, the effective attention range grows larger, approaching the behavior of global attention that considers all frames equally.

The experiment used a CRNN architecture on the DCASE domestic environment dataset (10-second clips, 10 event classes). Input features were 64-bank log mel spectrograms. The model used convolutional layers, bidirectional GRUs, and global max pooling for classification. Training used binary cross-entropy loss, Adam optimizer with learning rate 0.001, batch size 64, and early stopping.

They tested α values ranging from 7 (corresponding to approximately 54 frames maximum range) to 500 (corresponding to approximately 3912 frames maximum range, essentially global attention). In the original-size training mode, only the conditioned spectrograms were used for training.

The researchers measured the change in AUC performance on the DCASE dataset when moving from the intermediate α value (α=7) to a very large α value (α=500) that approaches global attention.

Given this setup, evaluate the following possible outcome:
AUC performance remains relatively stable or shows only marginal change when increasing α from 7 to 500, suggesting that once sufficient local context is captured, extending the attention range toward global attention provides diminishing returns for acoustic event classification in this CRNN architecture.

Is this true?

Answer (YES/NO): NO